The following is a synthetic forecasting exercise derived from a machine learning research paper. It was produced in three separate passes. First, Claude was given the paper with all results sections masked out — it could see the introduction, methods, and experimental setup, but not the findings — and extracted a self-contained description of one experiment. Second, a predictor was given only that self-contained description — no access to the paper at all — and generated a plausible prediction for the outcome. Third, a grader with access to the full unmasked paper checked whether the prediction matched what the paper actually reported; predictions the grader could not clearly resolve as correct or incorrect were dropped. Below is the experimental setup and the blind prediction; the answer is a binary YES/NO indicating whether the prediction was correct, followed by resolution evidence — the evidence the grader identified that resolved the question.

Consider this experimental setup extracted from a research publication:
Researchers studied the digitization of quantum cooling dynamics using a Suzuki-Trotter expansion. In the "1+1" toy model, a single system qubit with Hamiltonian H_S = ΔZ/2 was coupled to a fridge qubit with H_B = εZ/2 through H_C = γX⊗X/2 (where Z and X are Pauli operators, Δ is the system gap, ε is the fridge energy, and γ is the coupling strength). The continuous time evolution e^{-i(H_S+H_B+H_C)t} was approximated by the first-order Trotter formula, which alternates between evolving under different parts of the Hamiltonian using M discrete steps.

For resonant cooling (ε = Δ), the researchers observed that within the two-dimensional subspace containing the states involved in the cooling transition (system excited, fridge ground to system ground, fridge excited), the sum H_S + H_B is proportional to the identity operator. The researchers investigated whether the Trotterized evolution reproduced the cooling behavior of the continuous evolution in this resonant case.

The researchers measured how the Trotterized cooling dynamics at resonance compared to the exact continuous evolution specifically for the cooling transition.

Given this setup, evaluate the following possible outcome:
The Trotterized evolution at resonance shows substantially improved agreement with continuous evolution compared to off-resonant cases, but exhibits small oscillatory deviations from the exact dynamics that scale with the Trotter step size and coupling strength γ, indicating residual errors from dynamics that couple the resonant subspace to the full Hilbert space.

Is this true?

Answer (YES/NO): NO